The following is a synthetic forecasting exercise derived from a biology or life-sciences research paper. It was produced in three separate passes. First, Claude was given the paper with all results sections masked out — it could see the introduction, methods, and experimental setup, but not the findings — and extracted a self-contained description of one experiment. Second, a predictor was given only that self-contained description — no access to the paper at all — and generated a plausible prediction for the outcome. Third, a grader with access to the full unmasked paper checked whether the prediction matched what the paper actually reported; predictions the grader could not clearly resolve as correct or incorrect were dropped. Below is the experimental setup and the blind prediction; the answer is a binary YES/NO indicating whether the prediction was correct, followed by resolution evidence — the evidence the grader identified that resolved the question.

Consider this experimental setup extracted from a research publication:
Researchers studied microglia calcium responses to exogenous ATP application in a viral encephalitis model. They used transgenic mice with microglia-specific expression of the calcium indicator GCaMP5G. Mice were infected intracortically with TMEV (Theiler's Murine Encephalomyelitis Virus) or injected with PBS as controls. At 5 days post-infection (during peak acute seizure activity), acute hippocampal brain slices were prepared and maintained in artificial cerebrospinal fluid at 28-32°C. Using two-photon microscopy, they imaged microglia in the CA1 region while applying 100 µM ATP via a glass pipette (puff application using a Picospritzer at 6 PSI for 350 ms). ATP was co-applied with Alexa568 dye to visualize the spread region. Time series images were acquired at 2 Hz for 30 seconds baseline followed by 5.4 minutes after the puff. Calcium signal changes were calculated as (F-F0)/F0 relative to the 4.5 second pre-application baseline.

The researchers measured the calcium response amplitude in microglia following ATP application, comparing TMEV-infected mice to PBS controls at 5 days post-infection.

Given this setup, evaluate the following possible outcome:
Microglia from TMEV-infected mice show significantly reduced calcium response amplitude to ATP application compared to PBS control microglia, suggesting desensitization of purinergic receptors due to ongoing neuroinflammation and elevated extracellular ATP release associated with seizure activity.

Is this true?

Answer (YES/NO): YES